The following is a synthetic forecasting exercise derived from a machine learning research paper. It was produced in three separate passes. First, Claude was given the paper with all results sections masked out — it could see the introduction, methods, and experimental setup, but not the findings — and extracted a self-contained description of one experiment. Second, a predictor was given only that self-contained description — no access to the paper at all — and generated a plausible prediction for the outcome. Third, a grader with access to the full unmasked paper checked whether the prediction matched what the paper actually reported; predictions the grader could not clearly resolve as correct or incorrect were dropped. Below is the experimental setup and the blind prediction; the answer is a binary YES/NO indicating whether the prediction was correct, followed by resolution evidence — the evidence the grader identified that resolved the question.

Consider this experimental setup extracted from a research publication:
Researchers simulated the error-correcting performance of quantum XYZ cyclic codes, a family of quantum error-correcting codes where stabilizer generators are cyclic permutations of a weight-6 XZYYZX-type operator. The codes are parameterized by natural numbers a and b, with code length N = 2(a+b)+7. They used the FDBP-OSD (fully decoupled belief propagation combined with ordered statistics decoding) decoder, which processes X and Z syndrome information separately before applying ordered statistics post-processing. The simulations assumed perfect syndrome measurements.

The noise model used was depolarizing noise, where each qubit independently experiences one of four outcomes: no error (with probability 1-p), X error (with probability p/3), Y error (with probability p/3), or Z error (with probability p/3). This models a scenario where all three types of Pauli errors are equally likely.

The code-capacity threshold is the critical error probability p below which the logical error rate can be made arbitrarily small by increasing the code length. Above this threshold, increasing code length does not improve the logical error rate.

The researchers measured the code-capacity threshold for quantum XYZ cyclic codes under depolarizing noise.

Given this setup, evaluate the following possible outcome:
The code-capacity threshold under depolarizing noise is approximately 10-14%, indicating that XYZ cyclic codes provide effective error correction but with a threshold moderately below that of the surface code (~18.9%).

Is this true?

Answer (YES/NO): YES